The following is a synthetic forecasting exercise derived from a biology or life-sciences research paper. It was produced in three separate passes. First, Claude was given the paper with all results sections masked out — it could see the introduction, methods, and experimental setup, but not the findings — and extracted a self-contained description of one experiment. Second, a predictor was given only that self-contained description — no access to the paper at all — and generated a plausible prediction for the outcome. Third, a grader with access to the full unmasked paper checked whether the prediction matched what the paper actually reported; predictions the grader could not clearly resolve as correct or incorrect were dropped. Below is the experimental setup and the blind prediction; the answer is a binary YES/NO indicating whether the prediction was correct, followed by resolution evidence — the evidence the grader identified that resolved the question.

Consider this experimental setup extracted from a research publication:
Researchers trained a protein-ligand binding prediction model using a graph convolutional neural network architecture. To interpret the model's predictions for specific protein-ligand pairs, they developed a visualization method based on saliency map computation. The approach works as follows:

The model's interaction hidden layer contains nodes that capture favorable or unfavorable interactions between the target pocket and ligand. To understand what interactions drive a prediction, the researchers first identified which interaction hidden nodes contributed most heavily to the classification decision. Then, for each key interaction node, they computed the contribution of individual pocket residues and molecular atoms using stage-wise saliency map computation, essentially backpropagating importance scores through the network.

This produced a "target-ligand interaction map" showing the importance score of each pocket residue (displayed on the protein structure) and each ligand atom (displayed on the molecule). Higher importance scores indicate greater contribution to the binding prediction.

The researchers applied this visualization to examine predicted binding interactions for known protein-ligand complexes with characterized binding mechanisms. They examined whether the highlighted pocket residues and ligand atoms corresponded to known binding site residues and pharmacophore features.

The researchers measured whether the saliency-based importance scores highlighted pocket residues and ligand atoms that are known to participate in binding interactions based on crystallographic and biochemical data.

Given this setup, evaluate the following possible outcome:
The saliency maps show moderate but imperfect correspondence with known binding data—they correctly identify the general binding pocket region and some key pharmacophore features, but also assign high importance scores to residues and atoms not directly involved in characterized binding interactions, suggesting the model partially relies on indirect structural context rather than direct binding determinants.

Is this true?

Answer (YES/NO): NO